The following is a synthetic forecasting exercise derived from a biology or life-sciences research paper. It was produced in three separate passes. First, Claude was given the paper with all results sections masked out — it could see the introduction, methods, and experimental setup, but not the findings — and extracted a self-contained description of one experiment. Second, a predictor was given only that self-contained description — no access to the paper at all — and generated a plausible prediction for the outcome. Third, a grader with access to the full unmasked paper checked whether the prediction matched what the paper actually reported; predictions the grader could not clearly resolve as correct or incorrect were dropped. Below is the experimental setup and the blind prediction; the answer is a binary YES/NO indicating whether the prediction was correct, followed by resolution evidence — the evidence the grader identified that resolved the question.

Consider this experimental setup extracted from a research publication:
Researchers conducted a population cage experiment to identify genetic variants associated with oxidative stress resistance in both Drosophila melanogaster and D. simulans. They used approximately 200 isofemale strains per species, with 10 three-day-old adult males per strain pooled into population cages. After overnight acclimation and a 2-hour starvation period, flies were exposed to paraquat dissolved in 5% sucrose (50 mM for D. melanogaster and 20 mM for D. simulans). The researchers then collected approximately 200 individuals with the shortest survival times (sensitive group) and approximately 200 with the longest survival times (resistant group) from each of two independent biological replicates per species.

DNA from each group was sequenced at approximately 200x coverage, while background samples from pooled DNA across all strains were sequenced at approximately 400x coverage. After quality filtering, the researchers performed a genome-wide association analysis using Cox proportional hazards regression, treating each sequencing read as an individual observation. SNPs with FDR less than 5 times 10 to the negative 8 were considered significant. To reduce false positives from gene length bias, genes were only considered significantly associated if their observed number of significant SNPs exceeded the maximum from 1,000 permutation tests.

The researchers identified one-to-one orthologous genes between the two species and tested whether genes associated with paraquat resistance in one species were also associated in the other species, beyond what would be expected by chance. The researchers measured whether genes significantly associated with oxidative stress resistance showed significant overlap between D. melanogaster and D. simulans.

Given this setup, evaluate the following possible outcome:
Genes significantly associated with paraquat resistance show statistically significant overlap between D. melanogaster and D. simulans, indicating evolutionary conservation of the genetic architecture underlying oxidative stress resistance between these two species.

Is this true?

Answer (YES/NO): YES